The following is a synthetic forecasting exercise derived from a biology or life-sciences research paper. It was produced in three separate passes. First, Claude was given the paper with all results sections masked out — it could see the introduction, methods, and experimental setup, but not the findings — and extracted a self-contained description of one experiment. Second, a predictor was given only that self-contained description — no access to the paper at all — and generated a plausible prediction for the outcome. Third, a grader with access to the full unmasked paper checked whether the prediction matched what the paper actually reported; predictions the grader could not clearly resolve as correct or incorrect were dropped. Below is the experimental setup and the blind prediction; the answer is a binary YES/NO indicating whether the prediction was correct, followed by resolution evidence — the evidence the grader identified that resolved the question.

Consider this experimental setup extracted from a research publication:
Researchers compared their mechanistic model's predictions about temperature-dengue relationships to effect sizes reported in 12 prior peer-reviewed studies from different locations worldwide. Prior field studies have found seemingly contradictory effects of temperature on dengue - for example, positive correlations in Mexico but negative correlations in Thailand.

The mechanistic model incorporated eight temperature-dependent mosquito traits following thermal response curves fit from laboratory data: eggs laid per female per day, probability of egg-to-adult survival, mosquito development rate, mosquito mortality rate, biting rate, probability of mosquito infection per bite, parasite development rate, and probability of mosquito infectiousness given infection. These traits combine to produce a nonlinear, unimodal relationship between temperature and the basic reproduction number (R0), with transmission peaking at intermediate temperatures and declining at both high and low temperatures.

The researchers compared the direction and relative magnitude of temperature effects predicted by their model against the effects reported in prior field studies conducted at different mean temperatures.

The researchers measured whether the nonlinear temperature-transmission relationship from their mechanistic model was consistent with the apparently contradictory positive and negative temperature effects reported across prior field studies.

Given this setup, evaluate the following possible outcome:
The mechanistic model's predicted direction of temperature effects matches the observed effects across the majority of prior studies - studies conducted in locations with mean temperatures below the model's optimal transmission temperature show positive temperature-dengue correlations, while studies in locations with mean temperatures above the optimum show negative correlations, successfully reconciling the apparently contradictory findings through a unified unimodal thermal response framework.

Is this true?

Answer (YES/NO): YES